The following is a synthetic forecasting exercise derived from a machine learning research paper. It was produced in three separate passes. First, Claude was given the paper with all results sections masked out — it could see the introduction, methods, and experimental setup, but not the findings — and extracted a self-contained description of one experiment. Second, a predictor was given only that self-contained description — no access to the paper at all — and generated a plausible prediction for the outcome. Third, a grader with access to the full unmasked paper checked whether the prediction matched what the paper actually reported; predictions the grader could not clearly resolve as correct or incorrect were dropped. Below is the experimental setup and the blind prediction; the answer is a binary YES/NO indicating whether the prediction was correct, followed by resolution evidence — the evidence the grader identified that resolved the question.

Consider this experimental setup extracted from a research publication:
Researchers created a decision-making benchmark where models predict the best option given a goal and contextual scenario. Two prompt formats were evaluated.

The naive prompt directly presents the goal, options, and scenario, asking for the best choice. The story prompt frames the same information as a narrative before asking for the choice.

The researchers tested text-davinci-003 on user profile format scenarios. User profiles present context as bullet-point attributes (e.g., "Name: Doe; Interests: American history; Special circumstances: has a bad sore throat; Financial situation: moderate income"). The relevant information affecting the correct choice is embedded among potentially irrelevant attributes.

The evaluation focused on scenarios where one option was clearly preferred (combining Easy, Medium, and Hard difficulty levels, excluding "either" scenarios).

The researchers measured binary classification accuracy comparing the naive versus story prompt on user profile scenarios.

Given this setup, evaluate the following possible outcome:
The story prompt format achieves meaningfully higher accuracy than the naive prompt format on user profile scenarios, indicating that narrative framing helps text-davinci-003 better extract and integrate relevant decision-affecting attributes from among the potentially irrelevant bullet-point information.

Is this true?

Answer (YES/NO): NO